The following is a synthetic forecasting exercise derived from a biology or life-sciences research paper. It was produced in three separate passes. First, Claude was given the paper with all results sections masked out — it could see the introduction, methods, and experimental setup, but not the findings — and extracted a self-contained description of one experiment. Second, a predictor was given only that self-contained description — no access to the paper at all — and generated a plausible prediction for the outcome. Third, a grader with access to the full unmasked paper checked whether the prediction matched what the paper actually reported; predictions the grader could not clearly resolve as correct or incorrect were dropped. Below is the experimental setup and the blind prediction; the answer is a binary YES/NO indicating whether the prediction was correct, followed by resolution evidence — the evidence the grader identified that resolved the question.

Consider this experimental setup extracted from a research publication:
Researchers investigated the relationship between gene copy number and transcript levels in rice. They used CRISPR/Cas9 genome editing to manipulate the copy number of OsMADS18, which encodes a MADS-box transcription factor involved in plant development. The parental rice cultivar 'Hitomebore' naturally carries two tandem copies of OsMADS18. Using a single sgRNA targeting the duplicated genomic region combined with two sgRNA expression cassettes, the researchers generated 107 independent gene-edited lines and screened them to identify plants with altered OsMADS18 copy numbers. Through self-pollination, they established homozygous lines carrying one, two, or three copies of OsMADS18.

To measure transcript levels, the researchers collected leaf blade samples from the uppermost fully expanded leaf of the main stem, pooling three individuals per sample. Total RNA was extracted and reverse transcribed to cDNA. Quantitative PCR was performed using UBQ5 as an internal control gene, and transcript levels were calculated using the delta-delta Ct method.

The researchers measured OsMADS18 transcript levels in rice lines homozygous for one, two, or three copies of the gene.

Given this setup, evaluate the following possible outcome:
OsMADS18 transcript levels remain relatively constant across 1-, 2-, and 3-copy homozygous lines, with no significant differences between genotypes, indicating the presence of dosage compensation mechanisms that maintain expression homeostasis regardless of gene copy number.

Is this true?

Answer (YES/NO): NO